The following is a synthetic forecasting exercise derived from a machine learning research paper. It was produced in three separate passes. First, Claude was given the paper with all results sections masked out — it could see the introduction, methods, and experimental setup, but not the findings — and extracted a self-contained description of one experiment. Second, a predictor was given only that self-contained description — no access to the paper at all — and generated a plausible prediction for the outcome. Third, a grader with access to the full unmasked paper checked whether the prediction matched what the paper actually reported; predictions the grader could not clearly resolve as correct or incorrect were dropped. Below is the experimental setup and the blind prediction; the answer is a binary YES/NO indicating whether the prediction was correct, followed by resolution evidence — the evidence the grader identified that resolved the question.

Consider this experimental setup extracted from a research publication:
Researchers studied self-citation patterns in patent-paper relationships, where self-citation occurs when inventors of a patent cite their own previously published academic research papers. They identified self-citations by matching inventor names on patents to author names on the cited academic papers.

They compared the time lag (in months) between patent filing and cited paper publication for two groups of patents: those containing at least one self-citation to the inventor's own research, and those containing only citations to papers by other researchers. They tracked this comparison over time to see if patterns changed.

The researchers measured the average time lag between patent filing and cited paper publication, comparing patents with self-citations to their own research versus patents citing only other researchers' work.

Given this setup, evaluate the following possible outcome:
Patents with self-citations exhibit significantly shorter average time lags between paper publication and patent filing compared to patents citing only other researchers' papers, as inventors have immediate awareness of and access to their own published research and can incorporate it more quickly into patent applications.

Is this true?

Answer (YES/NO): YES